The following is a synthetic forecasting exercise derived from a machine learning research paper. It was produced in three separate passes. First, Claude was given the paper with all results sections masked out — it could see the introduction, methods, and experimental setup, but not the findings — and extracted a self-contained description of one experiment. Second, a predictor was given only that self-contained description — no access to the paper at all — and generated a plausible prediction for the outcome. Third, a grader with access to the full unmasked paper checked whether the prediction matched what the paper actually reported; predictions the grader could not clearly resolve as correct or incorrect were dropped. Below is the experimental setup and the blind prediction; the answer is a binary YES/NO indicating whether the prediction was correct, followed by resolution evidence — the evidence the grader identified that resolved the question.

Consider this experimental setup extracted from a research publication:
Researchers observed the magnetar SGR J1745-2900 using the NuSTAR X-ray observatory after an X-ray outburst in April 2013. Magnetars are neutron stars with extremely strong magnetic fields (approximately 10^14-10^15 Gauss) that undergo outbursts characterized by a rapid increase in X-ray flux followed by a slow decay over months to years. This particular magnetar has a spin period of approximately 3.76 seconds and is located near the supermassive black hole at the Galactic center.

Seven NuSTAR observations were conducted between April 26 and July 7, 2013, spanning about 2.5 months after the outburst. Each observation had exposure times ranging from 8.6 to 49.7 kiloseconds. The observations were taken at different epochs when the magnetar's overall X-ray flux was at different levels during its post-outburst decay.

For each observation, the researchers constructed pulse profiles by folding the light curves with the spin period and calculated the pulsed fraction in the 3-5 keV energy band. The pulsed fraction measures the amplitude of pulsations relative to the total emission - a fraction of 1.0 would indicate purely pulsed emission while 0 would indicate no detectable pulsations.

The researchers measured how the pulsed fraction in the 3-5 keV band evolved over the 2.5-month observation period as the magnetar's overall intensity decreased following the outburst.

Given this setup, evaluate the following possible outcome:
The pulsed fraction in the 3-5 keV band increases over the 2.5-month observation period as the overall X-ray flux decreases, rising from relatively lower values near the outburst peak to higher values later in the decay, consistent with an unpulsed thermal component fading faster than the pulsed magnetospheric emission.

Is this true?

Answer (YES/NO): YES